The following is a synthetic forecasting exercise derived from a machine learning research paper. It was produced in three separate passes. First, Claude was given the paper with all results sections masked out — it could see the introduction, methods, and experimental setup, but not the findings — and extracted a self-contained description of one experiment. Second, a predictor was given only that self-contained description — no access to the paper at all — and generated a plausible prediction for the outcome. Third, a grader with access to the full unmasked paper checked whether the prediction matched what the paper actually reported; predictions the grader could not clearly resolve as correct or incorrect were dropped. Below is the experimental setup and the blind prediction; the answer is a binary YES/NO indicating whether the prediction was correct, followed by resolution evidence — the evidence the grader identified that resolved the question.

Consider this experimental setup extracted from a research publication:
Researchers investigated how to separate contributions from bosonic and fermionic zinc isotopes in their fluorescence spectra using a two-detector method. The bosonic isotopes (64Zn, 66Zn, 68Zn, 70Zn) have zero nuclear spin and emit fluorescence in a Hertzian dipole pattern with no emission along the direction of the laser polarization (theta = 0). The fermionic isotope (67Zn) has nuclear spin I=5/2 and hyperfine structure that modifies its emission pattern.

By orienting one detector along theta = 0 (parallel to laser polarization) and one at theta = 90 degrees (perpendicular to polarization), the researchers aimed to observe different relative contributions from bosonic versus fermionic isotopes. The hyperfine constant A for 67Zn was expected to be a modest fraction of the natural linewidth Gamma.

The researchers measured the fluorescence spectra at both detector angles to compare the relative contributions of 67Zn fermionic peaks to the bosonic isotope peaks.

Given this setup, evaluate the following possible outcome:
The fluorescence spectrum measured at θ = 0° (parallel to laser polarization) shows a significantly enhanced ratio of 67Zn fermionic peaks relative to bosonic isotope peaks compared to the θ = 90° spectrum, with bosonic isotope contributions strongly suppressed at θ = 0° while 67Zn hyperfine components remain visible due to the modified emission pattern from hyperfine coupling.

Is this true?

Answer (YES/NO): YES